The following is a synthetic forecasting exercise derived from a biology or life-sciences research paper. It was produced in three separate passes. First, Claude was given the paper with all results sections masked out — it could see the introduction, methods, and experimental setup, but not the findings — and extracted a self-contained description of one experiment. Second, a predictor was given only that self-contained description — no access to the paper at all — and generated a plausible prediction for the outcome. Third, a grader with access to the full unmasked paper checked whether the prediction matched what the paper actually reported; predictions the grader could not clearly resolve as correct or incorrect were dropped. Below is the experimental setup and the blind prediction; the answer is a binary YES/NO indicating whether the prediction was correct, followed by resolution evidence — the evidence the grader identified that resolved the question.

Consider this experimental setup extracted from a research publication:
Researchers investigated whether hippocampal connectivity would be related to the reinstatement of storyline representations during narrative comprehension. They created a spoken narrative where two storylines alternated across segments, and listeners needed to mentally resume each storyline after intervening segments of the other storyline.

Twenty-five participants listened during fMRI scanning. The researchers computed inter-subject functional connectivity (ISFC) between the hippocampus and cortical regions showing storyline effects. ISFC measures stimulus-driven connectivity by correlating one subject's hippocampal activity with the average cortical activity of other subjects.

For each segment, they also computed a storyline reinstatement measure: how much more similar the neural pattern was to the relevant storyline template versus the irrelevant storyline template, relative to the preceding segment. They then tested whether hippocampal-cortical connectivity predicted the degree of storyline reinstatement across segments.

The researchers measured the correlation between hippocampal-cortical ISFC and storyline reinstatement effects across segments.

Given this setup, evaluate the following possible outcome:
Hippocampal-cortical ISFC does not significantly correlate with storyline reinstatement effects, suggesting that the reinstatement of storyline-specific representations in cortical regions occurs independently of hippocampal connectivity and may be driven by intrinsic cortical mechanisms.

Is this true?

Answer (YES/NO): NO